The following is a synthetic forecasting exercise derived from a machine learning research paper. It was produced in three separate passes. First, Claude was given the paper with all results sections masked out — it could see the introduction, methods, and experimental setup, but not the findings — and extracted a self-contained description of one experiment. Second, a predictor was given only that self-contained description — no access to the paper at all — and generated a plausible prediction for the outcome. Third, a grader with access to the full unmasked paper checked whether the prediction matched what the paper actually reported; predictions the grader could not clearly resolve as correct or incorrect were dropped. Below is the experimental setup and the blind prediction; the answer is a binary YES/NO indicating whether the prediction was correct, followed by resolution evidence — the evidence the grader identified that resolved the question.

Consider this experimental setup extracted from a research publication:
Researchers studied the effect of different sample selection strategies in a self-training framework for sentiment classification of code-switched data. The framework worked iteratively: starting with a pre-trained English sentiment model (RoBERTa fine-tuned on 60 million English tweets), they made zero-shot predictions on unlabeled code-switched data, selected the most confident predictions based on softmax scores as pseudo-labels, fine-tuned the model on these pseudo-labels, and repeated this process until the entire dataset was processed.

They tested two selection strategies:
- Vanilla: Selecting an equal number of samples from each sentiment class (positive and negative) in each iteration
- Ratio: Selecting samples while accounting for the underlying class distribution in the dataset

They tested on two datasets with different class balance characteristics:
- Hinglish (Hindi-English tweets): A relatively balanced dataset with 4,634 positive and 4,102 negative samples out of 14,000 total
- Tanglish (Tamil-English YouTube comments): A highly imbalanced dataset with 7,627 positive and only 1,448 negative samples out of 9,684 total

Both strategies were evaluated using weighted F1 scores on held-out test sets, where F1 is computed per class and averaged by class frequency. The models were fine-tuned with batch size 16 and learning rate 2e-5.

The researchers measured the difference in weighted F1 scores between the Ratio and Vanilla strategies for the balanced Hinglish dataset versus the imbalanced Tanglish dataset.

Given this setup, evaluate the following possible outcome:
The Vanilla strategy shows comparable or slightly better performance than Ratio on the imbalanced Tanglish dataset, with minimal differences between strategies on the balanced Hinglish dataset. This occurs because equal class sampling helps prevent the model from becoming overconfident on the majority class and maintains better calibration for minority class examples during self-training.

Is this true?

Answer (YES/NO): NO